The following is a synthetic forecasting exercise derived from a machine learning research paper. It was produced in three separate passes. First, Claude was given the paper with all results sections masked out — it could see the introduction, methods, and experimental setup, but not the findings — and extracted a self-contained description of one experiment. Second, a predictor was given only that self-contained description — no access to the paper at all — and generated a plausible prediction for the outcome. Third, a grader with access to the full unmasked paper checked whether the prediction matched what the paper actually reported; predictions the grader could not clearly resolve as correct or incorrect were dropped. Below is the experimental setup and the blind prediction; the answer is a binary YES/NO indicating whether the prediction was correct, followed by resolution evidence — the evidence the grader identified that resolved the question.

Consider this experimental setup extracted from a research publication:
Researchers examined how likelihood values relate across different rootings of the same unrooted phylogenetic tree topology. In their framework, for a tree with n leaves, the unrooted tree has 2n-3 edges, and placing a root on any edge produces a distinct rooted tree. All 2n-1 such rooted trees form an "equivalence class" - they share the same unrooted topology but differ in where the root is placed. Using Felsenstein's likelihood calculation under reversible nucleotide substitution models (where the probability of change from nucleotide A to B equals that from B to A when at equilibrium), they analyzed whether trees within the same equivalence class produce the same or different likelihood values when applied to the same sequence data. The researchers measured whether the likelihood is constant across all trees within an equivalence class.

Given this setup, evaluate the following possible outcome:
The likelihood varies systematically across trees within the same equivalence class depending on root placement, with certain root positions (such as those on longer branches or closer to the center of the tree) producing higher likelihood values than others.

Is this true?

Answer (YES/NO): NO